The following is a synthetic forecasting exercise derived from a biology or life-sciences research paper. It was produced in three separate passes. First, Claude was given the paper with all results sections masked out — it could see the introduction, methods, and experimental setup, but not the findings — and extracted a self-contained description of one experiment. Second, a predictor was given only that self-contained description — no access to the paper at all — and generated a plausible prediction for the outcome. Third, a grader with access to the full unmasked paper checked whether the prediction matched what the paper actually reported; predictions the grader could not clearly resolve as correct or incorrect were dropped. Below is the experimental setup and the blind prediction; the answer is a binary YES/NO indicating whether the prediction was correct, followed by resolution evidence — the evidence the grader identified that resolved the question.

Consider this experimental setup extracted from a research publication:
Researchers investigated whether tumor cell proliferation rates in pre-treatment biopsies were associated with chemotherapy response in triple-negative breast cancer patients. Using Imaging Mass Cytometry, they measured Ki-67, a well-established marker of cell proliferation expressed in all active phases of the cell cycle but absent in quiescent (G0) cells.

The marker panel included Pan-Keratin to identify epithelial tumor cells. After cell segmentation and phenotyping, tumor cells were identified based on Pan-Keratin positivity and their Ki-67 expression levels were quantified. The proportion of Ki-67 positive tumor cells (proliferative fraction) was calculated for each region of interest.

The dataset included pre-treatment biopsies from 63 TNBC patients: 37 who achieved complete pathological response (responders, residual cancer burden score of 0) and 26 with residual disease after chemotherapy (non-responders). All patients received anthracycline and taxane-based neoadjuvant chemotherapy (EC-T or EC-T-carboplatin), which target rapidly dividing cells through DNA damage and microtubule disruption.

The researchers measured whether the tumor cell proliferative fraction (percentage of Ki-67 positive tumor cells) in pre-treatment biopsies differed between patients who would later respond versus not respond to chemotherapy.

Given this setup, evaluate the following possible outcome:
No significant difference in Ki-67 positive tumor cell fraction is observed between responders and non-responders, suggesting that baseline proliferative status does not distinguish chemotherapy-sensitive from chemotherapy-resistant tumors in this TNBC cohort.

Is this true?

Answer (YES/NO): NO